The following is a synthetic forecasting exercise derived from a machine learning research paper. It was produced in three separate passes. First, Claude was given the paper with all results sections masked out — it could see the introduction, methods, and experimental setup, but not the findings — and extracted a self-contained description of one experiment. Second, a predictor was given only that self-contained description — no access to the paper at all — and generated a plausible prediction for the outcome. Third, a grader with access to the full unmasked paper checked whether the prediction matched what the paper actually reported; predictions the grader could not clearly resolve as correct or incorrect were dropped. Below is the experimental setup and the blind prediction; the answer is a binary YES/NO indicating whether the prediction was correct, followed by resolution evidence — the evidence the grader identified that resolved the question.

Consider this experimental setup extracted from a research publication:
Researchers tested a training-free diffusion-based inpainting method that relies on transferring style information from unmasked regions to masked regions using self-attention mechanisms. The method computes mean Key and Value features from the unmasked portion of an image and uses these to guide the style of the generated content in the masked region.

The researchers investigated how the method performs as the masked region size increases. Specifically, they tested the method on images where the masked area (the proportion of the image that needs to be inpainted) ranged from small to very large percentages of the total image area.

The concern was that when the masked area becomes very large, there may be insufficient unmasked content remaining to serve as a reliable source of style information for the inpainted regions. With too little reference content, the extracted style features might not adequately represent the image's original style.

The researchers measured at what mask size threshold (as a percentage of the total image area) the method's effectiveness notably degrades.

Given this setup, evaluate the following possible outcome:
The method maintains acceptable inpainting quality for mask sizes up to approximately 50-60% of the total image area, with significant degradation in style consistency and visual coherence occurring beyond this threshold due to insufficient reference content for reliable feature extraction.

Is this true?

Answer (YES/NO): NO